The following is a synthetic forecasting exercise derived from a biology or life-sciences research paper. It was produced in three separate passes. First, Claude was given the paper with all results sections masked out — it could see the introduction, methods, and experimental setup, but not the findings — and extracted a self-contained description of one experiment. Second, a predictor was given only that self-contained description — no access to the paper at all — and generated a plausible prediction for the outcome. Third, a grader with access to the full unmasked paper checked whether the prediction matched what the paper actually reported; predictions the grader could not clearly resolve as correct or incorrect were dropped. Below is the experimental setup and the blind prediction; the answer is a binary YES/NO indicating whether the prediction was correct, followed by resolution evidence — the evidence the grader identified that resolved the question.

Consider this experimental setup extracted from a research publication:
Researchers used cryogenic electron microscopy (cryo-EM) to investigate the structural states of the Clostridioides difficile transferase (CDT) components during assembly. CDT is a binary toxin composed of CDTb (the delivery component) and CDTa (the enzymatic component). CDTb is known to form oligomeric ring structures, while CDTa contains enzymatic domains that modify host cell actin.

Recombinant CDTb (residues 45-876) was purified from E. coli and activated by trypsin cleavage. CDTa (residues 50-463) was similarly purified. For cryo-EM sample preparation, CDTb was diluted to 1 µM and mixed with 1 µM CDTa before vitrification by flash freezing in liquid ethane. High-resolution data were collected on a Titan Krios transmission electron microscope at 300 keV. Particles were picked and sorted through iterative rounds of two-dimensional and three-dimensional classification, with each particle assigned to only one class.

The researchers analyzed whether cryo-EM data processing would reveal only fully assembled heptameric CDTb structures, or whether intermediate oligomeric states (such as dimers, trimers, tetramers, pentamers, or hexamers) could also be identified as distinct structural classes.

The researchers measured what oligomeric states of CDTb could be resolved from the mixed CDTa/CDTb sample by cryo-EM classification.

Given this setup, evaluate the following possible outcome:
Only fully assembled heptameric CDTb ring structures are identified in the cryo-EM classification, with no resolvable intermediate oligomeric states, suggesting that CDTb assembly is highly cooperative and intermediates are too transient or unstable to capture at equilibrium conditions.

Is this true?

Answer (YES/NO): NO